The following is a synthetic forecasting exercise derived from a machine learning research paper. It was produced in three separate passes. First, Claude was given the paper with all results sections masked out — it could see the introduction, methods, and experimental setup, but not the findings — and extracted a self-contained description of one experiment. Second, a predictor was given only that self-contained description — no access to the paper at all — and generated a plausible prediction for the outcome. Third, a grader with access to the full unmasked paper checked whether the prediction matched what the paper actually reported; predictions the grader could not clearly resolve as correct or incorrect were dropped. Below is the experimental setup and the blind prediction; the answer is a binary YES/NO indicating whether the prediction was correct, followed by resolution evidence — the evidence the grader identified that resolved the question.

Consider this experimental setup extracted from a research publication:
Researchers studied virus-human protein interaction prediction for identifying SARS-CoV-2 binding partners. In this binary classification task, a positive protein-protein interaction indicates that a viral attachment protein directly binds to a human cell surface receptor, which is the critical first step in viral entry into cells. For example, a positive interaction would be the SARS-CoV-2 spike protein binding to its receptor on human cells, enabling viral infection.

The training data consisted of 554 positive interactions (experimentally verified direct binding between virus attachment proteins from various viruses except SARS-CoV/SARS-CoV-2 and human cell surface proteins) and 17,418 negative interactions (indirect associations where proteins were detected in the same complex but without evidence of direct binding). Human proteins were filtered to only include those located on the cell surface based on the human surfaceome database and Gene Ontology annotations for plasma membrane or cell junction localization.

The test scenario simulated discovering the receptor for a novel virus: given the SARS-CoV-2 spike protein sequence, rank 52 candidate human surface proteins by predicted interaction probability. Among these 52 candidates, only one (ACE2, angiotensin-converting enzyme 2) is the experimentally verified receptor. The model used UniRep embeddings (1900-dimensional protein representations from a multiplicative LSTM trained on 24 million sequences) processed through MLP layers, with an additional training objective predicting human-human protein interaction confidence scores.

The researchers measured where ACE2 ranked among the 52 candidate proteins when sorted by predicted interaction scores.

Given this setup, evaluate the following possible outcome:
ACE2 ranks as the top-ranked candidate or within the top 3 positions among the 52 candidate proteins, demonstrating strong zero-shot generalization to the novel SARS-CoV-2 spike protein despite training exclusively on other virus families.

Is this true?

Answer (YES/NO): YES